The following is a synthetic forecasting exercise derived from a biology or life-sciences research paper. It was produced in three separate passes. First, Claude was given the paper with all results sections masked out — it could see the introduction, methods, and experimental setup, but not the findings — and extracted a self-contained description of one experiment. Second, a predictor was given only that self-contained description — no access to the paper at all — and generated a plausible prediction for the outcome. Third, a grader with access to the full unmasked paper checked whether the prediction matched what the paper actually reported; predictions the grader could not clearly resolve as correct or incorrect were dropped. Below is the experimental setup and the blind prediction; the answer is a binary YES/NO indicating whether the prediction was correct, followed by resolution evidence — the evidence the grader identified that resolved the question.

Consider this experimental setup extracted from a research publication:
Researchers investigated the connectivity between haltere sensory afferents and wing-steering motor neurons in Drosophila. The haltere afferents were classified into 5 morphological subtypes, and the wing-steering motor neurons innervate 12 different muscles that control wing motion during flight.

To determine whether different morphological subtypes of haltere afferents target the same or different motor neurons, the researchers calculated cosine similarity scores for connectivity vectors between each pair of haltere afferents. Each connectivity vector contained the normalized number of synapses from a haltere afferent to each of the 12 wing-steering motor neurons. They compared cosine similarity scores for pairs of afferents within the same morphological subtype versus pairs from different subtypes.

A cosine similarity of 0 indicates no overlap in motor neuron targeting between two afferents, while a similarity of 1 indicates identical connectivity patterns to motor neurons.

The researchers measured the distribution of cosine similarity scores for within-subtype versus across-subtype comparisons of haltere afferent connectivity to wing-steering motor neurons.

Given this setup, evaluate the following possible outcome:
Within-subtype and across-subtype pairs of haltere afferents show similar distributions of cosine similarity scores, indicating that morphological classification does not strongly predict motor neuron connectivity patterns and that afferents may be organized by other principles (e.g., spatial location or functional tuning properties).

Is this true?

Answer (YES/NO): NO